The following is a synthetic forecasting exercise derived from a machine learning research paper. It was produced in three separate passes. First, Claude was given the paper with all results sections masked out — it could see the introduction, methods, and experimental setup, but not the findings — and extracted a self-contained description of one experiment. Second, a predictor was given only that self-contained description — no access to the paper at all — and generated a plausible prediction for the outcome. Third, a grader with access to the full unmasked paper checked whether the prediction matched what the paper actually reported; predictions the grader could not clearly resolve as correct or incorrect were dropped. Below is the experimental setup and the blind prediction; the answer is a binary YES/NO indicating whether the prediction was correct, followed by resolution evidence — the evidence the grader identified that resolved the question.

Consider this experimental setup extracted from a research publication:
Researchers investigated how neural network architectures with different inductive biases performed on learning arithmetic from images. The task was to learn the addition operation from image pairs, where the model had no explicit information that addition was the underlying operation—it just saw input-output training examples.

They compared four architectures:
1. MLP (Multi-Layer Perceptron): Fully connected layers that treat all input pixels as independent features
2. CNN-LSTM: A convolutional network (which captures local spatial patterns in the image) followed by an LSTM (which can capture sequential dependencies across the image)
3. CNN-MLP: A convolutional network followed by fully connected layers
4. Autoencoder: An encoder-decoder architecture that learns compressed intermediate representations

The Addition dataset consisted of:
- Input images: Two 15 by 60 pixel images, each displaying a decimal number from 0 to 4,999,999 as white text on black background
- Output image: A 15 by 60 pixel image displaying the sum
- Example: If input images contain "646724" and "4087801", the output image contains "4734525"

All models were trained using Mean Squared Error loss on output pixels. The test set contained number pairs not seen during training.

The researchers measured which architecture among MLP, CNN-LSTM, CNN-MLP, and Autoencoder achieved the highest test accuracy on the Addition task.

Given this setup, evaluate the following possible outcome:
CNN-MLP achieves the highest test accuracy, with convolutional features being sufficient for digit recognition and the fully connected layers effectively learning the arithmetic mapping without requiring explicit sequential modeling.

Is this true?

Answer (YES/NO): NO